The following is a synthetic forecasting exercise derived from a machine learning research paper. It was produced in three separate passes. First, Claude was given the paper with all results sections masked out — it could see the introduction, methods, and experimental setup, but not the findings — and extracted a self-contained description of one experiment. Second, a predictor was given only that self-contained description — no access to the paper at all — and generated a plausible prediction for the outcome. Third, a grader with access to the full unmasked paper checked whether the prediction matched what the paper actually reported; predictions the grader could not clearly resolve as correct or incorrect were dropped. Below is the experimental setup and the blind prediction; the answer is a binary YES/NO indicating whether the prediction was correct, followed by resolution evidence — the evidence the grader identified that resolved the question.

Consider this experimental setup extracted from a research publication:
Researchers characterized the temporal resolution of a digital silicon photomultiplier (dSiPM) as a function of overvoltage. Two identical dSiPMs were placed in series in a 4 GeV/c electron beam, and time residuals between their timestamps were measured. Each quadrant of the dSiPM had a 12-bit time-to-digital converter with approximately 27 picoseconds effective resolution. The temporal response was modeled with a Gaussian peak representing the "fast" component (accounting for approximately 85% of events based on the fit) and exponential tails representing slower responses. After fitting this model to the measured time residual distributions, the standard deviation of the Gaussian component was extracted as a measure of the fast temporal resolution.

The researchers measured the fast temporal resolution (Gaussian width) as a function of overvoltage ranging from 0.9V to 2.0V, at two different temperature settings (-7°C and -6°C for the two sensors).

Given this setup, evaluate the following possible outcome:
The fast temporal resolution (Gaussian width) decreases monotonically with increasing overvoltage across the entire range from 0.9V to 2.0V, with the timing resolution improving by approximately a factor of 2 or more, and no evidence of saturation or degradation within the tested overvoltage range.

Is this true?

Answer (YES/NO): NO